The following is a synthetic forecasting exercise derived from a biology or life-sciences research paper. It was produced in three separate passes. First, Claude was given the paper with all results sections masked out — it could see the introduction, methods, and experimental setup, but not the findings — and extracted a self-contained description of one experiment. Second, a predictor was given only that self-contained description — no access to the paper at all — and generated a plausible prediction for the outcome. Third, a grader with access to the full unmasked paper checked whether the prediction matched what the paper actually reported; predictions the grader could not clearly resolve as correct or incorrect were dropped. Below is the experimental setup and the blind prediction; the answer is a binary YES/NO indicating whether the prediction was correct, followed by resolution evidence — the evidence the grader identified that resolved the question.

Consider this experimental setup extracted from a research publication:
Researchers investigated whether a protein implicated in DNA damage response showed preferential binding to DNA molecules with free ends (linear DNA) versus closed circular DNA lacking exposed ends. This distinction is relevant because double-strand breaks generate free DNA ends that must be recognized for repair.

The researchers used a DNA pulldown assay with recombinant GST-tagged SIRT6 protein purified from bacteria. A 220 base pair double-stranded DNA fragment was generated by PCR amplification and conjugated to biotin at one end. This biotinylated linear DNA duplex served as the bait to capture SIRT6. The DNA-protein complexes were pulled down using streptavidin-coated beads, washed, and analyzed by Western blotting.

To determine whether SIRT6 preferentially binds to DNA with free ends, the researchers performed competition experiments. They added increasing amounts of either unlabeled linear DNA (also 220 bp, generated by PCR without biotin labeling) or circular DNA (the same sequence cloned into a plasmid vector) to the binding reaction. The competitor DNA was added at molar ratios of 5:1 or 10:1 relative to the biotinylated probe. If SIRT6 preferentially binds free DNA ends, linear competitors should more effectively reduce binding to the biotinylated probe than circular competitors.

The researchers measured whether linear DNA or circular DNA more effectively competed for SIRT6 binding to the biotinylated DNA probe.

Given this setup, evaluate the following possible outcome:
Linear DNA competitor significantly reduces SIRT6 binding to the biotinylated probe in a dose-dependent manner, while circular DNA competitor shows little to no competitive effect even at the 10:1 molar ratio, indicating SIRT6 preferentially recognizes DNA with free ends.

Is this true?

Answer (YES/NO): YES